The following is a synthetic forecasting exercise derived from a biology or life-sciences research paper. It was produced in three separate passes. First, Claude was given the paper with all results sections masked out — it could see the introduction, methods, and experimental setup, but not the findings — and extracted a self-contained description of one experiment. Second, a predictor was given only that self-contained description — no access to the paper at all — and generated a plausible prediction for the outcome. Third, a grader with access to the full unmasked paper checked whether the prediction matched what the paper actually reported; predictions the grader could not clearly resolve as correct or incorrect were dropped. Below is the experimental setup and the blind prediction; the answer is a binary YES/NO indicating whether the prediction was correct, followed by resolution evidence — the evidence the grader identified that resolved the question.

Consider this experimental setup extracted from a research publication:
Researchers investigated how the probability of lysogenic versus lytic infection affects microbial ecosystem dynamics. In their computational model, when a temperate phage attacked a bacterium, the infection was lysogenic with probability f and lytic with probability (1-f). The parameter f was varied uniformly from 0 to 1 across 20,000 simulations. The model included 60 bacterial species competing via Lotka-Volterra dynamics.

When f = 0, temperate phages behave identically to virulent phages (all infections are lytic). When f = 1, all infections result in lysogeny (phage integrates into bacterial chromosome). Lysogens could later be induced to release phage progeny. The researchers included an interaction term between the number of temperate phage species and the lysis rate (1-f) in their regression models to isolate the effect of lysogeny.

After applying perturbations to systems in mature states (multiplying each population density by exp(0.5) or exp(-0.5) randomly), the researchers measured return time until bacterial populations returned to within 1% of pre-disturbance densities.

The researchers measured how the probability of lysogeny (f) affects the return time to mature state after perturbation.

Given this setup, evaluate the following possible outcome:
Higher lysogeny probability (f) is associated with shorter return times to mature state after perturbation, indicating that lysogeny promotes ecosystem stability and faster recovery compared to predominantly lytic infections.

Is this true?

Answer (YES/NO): NO